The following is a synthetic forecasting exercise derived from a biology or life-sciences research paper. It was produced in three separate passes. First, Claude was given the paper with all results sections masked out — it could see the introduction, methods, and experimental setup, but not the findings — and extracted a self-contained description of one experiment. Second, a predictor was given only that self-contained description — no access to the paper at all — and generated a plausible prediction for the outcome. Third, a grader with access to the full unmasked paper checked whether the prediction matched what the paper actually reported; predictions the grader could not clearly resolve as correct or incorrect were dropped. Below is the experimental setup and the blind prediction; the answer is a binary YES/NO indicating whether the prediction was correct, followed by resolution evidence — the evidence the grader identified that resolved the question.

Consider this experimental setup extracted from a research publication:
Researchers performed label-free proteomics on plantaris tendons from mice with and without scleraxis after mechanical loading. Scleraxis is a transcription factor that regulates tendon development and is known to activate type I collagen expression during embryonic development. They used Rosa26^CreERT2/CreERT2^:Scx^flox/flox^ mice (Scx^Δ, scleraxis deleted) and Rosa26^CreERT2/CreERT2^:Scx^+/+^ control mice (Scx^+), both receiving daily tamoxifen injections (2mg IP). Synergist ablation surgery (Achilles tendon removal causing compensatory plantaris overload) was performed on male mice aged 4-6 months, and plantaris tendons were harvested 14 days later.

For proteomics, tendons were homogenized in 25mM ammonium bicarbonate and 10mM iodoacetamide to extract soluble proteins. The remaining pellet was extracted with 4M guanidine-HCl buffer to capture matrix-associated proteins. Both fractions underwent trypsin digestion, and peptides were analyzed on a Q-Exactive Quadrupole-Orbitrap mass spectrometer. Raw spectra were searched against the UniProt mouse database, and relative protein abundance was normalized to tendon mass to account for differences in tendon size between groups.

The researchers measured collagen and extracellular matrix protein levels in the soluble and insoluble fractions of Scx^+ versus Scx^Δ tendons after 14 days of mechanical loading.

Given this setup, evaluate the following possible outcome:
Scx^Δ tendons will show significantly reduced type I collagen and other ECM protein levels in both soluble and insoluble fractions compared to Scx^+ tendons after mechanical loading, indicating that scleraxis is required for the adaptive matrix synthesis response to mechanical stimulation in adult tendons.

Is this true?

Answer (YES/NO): NO